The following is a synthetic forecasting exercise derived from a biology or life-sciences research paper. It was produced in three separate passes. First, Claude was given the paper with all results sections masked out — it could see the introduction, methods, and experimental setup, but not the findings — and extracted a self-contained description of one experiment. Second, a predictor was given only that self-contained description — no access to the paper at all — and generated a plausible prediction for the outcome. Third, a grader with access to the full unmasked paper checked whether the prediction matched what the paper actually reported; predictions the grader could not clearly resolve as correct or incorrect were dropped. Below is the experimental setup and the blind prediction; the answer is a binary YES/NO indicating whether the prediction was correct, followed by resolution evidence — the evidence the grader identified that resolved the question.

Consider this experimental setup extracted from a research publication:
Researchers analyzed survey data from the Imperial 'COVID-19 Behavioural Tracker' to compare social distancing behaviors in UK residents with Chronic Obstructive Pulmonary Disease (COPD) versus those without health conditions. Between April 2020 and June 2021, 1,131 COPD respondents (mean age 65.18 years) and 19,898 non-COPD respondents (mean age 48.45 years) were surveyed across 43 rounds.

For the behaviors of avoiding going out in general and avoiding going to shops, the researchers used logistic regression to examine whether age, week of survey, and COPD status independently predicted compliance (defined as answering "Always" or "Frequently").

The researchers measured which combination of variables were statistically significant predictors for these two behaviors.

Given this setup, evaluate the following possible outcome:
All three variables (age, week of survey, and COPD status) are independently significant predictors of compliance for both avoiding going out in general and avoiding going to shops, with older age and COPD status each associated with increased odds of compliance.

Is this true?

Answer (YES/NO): NO